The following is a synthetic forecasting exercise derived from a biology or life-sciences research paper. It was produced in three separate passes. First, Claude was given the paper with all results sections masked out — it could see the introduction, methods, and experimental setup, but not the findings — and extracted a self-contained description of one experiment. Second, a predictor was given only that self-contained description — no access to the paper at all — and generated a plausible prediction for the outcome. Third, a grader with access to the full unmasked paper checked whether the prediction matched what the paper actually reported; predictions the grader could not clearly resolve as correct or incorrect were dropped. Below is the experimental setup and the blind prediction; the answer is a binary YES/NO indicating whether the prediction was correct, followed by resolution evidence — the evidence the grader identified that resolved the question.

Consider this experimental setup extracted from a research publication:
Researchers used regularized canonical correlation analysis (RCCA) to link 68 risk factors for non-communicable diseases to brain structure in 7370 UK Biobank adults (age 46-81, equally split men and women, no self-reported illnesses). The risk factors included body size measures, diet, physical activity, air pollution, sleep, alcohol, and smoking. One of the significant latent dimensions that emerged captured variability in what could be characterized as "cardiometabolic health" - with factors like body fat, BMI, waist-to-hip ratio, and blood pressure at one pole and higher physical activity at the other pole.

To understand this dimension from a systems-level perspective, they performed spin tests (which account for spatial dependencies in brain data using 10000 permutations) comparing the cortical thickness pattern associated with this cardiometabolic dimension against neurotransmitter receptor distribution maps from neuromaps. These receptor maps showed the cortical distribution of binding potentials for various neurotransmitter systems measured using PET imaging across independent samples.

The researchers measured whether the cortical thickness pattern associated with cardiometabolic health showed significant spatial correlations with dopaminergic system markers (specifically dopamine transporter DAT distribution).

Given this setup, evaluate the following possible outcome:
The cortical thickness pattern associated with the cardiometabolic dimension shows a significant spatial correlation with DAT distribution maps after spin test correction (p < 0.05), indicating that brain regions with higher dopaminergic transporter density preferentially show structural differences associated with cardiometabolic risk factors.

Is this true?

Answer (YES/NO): YES